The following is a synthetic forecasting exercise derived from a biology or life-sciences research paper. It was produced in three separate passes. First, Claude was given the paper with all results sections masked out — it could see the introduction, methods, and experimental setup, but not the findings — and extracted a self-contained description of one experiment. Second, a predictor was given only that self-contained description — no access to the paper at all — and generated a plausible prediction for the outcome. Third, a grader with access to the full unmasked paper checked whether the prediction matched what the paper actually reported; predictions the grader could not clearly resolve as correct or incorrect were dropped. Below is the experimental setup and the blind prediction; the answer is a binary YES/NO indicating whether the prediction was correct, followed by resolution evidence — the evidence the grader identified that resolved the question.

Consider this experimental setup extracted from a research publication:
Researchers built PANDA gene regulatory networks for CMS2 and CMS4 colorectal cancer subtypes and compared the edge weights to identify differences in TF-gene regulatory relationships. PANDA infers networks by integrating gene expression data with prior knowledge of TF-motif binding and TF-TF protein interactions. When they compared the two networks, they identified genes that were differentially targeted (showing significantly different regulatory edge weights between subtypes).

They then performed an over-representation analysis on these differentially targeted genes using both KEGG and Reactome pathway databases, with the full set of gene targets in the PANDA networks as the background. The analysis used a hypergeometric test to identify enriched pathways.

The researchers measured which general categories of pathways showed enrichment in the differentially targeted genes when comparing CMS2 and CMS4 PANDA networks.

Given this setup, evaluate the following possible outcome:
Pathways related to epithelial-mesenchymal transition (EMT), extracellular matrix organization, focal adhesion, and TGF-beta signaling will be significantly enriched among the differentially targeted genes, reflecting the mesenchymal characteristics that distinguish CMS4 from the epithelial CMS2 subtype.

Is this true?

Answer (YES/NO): NO